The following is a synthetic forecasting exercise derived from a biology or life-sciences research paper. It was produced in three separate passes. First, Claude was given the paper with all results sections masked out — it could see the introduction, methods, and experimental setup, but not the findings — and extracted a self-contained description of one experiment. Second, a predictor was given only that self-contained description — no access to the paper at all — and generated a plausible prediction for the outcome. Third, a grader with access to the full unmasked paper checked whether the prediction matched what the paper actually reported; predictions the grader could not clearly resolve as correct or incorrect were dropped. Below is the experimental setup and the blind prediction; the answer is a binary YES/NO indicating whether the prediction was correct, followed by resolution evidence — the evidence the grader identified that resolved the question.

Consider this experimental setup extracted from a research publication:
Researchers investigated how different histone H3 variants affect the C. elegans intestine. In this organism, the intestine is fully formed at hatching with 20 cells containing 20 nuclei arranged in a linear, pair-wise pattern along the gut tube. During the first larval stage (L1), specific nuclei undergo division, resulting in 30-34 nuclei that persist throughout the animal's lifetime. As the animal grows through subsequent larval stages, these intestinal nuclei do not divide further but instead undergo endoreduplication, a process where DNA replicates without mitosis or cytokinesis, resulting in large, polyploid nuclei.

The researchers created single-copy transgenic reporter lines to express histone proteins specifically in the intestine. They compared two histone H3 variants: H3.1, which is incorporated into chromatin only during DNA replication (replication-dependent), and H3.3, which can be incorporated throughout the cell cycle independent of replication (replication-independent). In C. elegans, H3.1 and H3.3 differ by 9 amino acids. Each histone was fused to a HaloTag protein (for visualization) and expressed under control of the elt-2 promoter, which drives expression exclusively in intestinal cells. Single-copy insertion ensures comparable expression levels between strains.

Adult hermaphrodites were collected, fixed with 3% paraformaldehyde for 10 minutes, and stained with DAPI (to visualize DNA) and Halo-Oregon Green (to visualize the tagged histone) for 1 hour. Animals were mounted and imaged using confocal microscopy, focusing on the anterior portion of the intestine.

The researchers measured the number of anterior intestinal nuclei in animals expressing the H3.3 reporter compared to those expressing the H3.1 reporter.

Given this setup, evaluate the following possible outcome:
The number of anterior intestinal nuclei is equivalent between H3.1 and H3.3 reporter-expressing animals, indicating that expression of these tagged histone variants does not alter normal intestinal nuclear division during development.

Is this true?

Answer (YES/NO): NO